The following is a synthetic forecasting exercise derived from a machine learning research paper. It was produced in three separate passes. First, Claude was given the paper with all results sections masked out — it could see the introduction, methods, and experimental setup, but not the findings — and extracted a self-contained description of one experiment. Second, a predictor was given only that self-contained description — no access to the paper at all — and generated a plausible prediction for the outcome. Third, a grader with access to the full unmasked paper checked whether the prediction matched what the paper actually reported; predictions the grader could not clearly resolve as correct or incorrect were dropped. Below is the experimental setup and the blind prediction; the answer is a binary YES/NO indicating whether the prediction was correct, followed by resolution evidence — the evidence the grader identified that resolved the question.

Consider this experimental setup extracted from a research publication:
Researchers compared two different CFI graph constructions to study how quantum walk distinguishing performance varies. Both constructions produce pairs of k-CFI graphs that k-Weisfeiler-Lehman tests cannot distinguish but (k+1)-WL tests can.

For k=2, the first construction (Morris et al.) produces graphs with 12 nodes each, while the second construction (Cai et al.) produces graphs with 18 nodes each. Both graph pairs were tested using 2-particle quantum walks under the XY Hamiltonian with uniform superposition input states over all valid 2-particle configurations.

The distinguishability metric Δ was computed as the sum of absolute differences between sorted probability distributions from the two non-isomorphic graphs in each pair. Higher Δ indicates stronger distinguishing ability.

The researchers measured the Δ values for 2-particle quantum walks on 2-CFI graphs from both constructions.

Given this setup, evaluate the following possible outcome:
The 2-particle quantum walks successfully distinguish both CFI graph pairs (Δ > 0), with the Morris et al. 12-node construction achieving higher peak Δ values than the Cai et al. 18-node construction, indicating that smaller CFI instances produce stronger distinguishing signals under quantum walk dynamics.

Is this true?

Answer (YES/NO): NO